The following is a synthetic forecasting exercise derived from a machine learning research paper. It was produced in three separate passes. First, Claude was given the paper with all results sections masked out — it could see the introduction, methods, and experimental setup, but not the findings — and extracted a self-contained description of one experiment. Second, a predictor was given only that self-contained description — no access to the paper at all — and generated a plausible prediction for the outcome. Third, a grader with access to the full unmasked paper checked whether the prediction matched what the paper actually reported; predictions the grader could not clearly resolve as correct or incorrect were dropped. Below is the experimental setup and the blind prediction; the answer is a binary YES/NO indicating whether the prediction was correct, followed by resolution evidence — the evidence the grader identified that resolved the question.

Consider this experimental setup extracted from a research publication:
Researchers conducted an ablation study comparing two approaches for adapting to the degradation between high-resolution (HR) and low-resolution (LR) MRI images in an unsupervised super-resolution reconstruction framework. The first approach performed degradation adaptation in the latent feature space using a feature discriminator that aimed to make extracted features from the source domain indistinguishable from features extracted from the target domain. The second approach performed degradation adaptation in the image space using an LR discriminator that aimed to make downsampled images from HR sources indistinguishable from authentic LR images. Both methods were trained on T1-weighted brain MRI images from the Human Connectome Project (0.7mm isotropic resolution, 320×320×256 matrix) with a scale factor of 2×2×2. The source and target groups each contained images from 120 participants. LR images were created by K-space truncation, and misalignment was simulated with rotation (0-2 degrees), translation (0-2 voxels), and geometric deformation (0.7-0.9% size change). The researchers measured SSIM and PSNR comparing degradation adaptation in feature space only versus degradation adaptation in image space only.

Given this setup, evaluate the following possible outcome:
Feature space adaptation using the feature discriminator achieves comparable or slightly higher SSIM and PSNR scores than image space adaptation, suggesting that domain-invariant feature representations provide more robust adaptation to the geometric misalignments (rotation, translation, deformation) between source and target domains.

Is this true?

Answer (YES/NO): NO